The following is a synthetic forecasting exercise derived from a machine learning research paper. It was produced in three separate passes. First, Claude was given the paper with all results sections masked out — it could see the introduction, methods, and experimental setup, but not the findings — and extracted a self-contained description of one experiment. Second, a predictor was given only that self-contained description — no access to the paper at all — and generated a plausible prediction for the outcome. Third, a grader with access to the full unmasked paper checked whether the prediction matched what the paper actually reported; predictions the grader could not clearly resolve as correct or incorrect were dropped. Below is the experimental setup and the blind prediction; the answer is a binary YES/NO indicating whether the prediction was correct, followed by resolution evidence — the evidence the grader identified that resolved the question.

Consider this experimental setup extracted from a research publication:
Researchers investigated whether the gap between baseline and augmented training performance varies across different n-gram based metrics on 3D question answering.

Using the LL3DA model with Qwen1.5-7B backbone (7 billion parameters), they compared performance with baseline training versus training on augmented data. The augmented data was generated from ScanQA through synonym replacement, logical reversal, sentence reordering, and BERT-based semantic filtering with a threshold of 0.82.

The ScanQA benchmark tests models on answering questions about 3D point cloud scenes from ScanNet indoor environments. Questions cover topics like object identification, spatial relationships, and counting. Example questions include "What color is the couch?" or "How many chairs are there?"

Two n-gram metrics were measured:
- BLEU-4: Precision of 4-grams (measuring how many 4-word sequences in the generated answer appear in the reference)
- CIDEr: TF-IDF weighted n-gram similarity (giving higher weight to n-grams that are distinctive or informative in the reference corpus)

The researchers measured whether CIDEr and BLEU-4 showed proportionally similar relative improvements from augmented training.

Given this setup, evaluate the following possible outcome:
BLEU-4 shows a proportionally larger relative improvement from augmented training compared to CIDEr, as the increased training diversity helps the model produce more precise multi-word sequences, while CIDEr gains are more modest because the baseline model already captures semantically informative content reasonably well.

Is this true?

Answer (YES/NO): YES